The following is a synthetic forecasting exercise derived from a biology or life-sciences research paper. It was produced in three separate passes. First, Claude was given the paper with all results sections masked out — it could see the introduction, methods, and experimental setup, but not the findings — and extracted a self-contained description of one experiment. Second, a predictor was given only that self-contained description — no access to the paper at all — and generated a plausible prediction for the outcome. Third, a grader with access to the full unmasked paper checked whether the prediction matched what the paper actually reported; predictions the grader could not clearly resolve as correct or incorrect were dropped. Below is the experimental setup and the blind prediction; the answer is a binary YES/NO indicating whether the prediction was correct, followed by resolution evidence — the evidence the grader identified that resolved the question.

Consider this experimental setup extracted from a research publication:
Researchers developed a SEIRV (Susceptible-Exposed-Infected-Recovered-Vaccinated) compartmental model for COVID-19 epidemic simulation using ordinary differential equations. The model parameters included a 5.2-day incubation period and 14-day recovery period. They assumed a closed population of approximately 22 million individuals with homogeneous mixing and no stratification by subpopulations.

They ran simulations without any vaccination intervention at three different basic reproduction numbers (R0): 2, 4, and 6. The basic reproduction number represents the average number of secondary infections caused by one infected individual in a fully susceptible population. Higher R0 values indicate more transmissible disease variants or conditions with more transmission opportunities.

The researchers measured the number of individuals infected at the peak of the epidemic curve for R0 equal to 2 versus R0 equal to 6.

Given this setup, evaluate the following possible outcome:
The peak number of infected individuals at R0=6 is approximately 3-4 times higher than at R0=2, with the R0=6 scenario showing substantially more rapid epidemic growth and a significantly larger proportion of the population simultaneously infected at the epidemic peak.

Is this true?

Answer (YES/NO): YES